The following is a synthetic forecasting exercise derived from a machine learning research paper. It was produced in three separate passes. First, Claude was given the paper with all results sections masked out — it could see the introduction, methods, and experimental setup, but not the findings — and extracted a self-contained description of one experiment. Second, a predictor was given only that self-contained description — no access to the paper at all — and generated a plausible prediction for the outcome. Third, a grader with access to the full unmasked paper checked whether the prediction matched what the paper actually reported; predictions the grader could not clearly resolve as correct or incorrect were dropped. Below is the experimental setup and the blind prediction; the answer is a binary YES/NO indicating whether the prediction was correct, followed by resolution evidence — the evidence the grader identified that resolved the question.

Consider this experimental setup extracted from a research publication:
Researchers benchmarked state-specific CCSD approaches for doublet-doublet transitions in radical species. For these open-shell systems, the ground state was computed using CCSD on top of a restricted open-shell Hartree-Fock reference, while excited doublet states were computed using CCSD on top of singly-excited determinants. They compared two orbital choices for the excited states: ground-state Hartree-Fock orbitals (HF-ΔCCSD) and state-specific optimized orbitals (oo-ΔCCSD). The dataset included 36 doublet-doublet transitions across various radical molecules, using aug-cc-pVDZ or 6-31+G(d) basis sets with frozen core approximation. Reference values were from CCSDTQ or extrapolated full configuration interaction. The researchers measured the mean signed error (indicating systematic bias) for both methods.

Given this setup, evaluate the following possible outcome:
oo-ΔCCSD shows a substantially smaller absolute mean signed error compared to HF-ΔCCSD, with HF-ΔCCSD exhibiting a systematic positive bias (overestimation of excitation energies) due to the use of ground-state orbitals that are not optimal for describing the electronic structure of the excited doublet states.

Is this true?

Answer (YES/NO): NO